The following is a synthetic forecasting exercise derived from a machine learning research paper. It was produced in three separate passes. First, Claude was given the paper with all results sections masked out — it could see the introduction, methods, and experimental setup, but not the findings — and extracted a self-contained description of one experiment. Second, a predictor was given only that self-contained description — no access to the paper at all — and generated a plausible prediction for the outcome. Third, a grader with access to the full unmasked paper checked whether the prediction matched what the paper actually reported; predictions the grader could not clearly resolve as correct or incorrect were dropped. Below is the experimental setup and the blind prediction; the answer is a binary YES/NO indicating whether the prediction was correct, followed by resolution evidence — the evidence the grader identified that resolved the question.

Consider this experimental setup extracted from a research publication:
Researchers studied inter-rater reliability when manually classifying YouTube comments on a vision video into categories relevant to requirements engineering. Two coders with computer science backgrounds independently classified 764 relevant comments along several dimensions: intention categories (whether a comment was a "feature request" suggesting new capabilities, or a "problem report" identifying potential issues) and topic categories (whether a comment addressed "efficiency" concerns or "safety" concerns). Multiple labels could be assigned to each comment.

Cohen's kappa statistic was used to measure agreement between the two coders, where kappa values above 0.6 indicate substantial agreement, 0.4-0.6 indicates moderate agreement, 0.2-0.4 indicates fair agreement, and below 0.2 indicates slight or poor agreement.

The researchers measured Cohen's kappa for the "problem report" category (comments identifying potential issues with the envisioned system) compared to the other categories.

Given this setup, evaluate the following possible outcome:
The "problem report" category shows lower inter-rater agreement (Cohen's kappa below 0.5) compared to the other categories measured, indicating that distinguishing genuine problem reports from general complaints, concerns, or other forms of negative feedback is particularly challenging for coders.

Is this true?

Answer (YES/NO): YES